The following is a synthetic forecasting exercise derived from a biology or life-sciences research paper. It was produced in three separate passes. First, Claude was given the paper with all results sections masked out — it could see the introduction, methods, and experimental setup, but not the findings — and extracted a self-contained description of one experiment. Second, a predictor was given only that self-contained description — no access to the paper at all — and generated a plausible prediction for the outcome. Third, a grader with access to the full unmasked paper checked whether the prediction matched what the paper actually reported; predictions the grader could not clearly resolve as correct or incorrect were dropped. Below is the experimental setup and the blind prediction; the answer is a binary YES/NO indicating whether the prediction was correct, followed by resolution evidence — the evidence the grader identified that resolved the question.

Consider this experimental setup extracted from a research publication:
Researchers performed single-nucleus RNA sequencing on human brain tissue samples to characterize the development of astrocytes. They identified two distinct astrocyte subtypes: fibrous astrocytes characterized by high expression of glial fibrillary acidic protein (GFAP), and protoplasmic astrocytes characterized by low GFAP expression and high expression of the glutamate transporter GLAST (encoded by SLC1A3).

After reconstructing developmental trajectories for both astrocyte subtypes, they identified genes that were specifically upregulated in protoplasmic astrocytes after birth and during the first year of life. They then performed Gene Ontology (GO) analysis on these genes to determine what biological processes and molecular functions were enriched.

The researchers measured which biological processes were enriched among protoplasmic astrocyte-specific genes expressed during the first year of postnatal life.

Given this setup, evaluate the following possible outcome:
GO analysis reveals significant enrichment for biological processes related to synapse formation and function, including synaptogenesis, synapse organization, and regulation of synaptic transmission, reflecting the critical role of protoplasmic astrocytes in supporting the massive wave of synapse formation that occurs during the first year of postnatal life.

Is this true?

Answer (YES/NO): NO